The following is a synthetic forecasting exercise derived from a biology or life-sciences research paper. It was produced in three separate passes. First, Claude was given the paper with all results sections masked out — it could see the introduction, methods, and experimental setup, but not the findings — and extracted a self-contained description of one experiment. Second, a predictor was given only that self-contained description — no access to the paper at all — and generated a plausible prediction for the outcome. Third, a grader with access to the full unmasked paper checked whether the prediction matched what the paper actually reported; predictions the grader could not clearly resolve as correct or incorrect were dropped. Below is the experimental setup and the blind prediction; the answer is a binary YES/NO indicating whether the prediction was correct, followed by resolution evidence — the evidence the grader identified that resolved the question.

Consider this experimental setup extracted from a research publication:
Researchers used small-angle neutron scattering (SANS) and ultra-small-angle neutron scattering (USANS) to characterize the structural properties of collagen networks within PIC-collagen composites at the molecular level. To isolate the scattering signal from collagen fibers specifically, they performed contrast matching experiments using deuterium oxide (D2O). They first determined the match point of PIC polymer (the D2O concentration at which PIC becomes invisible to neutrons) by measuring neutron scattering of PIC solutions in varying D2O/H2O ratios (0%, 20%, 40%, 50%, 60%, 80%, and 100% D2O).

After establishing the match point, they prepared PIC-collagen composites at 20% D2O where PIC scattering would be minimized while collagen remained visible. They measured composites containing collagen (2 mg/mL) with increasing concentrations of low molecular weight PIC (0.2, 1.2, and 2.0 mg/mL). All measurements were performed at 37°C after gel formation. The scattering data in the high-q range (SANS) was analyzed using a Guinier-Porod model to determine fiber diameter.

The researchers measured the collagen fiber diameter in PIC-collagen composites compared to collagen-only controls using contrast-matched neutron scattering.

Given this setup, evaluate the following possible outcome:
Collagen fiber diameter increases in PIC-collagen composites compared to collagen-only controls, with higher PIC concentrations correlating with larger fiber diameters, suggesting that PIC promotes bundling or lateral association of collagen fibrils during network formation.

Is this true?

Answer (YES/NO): NO